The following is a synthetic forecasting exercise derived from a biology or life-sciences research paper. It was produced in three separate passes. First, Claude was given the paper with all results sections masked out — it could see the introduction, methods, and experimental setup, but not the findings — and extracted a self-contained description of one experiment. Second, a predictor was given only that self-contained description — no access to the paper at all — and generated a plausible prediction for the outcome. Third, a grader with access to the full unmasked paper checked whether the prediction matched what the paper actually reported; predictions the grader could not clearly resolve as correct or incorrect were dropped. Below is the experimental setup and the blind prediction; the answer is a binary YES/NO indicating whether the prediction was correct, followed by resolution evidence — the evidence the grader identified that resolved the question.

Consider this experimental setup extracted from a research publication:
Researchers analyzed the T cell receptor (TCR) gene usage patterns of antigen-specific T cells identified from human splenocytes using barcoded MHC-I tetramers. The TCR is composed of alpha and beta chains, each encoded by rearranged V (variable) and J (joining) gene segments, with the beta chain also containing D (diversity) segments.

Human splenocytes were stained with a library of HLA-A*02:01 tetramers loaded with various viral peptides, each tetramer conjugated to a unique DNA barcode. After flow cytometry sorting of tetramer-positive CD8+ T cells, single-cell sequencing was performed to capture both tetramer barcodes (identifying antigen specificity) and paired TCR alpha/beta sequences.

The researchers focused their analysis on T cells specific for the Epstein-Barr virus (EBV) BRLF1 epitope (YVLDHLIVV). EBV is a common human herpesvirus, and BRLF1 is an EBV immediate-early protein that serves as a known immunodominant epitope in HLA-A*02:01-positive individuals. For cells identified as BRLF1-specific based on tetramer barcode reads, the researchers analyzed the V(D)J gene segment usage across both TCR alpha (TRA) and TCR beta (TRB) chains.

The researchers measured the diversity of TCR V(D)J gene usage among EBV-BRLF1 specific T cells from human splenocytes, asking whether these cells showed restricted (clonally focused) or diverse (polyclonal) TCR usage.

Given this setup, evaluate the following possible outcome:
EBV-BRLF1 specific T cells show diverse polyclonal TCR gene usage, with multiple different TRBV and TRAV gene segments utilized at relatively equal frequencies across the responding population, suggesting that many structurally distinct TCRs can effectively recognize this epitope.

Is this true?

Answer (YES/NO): NO